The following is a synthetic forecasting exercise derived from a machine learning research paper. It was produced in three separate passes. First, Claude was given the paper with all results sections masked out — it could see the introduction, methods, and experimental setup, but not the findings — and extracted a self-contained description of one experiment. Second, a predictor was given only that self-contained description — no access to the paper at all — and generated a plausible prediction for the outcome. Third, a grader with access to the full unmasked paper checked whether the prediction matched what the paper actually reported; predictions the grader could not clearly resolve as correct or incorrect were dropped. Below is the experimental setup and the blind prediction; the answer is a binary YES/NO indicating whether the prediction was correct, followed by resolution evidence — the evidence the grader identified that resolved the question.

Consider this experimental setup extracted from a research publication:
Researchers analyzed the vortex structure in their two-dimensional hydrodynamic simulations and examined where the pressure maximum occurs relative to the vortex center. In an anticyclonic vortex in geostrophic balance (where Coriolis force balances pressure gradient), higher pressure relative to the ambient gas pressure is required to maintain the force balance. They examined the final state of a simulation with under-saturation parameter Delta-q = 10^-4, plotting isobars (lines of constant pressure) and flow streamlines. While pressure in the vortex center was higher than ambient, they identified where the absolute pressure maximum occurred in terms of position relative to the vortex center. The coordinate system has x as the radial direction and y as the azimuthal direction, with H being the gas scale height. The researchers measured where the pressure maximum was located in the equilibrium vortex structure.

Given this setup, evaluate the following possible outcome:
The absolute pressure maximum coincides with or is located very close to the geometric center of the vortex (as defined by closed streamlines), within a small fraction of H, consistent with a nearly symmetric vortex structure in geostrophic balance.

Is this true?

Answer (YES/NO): NO